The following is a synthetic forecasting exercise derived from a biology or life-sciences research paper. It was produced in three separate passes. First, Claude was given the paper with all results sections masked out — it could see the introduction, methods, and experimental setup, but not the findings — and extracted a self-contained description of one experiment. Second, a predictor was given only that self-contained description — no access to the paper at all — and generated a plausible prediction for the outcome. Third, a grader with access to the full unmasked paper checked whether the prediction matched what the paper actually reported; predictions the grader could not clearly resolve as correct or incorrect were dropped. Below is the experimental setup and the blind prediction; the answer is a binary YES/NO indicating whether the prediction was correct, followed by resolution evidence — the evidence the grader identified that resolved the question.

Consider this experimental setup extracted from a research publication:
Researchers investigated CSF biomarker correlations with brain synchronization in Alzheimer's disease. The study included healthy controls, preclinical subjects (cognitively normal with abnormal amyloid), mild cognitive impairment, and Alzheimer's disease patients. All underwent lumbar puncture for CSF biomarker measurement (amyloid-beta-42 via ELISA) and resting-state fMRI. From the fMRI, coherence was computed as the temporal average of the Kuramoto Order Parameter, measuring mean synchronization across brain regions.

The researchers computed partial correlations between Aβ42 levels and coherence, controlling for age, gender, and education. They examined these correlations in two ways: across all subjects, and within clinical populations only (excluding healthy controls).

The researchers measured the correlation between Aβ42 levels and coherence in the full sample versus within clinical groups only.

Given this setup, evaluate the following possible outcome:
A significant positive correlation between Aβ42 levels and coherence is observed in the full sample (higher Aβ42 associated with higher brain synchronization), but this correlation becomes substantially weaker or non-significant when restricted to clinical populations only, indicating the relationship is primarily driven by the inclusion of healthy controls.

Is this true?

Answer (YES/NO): YES